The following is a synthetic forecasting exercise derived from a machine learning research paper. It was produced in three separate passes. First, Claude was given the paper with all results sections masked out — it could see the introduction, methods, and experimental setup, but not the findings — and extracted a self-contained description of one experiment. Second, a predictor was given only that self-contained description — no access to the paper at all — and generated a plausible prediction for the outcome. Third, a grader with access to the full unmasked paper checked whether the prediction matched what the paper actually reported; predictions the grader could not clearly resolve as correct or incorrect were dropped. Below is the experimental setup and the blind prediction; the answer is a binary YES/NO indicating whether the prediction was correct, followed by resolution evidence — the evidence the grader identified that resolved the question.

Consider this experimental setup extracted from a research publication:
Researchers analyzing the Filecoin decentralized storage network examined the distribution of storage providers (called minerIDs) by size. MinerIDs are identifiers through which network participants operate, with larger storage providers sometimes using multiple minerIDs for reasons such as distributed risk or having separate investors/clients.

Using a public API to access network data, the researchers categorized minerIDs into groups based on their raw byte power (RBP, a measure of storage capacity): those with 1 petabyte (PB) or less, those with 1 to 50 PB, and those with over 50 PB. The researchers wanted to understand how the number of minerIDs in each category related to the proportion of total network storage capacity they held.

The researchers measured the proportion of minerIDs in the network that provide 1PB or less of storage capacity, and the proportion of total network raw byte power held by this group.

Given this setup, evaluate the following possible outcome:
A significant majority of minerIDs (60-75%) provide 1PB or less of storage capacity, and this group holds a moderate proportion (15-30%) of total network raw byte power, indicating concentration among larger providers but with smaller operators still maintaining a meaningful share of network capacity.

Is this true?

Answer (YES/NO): NO